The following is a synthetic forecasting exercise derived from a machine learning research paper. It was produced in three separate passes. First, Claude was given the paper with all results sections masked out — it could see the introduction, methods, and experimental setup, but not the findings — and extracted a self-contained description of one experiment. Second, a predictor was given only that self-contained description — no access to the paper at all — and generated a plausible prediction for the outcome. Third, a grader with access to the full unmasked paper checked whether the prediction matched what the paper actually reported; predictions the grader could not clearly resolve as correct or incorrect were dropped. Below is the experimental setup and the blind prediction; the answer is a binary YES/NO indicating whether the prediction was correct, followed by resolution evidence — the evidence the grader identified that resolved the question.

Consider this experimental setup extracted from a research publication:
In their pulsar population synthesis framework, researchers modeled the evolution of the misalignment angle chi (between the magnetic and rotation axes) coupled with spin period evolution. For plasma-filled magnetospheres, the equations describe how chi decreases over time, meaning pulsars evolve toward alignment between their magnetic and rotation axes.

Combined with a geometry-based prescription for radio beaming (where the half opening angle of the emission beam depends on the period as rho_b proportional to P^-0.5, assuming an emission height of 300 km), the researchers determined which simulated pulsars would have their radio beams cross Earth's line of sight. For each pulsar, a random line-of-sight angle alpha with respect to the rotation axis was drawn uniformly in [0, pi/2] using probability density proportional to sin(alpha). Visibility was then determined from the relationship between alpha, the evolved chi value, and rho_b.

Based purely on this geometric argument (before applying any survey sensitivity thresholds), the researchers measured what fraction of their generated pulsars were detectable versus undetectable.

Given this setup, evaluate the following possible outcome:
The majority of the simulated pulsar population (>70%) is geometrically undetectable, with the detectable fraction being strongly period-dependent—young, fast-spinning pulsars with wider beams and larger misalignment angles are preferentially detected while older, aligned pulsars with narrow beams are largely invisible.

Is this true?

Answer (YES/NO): NO